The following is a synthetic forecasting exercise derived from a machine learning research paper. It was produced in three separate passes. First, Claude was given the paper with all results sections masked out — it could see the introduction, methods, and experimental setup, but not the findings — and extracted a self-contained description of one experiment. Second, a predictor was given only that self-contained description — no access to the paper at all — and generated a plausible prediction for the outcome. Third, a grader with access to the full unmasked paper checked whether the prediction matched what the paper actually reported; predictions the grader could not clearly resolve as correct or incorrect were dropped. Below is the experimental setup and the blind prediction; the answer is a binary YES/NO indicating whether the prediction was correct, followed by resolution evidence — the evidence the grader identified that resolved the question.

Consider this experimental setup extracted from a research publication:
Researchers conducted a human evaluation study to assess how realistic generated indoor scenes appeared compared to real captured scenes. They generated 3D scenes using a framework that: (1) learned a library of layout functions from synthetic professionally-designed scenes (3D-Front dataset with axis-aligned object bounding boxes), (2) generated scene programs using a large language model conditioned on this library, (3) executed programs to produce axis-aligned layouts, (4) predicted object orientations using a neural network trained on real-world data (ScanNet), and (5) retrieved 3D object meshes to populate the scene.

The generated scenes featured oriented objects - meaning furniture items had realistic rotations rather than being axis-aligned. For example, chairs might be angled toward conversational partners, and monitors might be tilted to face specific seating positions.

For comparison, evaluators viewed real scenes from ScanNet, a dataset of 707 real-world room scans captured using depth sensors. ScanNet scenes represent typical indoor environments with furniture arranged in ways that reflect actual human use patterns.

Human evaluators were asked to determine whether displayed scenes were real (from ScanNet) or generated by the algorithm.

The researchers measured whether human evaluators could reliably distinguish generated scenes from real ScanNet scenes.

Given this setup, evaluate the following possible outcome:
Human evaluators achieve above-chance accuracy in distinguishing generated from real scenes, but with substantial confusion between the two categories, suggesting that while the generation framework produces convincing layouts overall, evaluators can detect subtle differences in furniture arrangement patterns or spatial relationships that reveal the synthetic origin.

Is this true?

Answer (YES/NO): YES